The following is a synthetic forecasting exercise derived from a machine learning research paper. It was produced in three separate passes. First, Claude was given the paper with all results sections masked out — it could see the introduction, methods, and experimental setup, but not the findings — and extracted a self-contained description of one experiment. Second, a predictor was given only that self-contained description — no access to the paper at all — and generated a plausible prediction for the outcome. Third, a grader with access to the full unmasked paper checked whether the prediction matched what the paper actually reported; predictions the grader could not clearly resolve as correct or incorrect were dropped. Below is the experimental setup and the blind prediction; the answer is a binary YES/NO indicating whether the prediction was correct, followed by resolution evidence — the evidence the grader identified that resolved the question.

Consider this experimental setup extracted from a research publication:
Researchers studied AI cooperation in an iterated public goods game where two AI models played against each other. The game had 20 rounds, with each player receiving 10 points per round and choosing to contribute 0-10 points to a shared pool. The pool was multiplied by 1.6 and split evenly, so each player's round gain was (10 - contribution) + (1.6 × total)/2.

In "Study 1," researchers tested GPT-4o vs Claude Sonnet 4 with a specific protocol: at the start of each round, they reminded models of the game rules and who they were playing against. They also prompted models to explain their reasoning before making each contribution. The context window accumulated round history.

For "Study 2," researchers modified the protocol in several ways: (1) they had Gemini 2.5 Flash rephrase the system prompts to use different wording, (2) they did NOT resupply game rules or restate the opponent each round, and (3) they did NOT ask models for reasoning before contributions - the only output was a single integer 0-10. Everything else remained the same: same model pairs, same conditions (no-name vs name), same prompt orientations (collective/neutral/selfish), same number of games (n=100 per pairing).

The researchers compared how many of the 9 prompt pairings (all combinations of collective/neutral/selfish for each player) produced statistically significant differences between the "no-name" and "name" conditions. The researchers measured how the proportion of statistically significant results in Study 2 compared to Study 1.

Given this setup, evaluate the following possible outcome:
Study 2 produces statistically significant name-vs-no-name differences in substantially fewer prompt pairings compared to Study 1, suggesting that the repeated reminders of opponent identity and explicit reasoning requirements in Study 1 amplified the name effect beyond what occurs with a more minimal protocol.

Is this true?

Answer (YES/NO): NO